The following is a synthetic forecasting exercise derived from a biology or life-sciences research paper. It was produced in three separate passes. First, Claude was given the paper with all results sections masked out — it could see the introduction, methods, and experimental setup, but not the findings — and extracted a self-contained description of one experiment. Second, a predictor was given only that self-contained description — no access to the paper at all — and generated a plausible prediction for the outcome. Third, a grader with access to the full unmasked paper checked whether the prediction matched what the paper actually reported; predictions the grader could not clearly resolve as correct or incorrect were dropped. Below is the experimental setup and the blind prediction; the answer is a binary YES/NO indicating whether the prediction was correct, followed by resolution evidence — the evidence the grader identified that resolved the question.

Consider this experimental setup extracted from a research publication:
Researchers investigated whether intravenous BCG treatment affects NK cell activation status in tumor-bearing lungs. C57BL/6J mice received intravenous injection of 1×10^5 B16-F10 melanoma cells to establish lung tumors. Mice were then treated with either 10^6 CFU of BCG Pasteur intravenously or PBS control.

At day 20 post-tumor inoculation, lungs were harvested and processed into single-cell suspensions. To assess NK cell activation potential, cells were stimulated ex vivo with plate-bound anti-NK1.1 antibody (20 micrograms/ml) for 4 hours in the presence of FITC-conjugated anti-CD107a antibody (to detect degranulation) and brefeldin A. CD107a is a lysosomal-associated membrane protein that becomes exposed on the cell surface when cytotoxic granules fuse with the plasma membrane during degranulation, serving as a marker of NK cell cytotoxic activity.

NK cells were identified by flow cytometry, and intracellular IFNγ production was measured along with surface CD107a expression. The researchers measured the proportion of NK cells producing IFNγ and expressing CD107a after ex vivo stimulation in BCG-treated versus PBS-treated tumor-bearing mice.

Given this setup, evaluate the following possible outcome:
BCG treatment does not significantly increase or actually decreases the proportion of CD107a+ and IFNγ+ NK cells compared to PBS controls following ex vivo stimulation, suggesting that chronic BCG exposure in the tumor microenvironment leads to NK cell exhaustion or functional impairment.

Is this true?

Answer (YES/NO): NO